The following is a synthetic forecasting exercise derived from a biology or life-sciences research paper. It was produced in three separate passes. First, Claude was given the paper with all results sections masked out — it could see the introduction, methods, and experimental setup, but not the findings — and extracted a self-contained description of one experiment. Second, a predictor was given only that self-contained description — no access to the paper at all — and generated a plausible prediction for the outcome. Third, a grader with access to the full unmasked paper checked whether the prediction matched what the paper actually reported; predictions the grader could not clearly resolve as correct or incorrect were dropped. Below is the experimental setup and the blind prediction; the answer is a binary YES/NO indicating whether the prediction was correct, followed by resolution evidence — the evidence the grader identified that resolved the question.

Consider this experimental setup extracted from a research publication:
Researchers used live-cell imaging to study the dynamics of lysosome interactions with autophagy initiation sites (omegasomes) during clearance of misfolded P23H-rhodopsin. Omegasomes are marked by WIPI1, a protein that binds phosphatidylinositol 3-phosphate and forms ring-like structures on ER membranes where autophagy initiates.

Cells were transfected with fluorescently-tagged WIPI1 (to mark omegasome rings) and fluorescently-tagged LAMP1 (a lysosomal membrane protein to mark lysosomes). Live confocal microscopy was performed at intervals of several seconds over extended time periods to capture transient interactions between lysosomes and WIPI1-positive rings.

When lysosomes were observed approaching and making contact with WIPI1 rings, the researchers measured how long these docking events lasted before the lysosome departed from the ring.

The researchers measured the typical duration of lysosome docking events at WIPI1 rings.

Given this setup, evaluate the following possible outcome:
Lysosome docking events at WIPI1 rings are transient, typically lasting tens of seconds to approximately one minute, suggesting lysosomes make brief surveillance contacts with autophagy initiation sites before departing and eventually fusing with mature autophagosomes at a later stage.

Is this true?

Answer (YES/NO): NO